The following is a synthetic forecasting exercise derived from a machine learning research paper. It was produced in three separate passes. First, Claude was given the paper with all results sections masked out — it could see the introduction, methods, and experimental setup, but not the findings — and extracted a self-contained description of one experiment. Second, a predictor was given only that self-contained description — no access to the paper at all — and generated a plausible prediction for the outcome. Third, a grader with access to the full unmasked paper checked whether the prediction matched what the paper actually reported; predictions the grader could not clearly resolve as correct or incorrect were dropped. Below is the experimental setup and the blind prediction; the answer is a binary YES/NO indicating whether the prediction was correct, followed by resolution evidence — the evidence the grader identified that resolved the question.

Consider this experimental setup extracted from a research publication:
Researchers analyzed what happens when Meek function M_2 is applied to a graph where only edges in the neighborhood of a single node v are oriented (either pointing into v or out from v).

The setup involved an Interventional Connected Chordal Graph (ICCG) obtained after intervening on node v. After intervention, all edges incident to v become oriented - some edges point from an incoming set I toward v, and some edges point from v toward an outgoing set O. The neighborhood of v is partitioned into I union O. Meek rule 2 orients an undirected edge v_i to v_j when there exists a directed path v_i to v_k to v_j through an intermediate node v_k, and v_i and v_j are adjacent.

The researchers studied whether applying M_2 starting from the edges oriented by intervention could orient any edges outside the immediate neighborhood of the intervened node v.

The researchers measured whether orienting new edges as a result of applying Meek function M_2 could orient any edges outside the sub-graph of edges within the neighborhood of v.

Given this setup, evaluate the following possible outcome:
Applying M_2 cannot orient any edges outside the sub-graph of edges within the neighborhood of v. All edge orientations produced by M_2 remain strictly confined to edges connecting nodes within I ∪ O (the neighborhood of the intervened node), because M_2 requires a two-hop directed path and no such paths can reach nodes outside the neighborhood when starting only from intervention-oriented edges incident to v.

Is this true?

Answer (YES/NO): YES